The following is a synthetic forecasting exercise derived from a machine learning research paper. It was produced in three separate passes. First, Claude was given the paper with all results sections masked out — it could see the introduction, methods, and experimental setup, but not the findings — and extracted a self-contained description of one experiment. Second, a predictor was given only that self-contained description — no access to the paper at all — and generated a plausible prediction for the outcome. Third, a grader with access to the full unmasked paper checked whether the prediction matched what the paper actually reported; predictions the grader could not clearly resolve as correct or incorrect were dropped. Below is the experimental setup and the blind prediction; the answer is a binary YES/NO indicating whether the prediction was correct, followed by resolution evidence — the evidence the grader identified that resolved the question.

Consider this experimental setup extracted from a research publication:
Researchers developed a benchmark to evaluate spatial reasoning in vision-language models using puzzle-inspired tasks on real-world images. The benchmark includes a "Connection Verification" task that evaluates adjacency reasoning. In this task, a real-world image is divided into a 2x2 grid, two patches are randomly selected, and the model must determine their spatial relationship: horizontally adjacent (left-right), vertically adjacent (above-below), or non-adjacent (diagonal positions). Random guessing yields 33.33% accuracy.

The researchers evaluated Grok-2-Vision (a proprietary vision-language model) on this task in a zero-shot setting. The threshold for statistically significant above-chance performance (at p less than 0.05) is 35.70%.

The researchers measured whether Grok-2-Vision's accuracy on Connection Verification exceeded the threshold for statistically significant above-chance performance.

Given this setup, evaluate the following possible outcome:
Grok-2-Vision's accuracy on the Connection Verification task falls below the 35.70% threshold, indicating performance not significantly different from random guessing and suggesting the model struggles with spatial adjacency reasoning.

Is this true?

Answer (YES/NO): YES